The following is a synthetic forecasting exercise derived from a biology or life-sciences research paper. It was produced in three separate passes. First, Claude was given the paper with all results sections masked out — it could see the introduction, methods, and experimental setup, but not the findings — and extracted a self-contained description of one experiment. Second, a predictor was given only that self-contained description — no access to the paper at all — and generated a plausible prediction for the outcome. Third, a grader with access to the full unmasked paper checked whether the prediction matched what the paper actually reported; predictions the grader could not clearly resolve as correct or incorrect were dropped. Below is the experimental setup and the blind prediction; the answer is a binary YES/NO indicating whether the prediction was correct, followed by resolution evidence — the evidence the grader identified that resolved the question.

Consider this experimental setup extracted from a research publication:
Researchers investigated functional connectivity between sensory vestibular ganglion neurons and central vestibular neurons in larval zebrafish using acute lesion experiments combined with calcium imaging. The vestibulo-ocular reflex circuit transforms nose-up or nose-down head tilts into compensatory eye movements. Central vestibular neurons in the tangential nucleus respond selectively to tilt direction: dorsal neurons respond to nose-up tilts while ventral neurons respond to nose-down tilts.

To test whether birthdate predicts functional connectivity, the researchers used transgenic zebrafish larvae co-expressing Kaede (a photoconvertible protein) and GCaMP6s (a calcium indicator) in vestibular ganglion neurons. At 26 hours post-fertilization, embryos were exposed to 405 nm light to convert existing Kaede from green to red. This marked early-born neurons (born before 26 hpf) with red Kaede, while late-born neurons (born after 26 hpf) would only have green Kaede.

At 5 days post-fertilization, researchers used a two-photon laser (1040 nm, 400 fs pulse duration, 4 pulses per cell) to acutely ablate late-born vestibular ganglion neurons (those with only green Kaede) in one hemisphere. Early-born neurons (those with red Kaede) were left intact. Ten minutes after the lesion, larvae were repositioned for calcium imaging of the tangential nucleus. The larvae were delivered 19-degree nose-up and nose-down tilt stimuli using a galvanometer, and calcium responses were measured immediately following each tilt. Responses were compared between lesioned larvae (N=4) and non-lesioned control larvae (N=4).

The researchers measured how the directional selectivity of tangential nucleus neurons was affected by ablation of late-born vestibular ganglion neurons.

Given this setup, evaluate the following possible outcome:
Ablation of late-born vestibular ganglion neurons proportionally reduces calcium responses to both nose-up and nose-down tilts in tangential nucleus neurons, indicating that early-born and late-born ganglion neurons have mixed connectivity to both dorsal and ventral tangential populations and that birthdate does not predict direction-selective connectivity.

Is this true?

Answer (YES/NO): NO